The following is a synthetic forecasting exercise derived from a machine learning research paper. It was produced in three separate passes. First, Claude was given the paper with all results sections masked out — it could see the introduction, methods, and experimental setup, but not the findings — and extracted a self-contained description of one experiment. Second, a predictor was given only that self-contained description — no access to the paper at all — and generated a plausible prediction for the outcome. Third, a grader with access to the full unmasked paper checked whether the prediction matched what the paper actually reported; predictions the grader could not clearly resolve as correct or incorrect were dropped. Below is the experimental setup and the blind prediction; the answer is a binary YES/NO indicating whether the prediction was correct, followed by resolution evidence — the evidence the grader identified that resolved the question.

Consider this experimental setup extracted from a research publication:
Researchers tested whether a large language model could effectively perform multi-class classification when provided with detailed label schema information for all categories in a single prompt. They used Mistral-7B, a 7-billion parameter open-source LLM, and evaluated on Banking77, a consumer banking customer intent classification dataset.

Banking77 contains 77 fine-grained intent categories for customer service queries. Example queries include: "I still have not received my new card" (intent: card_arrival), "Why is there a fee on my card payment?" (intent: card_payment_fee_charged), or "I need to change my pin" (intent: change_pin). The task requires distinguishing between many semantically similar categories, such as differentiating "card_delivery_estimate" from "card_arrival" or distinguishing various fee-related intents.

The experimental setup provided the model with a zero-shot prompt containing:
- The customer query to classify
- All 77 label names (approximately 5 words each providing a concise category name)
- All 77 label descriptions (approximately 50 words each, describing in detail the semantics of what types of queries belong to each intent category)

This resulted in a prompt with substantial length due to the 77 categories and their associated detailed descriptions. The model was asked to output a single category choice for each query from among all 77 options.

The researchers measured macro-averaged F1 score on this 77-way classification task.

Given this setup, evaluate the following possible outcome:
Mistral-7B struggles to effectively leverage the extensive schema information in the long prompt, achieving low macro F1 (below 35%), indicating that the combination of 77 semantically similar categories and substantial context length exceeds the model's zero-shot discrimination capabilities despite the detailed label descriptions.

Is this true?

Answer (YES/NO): YES